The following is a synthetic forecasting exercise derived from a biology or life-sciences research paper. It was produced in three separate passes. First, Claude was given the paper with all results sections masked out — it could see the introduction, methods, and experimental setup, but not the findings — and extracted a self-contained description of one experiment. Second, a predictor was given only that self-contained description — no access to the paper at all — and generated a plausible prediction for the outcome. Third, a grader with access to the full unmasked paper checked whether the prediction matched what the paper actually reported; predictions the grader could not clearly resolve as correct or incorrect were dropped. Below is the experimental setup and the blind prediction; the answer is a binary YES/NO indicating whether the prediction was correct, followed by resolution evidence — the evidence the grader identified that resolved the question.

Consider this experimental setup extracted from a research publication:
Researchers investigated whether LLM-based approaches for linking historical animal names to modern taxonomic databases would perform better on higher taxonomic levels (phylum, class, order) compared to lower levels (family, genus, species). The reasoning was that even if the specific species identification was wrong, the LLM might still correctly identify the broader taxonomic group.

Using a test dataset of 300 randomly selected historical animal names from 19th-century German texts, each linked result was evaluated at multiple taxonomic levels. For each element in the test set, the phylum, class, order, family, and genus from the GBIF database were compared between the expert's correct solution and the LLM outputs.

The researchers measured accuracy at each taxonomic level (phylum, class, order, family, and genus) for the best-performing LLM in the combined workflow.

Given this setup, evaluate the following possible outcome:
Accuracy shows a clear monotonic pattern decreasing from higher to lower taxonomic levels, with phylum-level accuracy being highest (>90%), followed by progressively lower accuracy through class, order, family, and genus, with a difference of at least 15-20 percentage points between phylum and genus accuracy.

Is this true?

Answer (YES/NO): NO